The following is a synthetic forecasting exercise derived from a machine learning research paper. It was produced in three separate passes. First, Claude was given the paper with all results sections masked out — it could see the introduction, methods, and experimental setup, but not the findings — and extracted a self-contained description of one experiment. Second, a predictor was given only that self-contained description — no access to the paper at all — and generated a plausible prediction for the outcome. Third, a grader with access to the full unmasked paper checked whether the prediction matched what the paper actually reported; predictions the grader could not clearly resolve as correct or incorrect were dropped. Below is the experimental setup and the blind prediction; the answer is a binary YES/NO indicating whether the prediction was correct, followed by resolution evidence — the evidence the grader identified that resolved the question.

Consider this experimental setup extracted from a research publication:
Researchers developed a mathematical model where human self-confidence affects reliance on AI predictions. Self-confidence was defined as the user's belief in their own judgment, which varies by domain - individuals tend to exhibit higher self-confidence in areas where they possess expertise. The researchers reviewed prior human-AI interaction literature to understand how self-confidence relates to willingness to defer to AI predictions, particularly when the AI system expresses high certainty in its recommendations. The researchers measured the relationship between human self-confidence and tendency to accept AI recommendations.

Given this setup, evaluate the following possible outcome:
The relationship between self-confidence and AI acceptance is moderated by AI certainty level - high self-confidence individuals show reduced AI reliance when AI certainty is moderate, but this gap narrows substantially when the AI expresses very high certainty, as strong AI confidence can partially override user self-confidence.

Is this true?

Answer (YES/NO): NO